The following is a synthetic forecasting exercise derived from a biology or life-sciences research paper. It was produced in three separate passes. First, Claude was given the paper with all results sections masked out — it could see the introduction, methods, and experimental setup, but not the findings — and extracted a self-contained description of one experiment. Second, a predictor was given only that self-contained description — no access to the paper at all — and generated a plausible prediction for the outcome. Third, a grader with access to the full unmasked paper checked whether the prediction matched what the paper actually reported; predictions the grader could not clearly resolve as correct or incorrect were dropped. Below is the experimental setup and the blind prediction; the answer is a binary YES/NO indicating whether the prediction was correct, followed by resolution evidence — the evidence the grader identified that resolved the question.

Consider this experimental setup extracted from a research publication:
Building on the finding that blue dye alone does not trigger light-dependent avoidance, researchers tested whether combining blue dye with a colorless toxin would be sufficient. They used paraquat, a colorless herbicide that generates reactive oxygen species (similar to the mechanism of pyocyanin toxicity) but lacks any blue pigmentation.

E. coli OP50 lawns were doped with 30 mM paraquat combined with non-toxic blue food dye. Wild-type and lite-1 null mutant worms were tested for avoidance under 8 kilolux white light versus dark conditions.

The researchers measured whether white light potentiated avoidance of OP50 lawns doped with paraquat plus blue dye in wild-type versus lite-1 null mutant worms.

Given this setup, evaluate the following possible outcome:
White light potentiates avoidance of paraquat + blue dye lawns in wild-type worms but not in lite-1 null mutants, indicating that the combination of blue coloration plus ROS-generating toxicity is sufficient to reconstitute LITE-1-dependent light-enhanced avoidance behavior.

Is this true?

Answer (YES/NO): YES